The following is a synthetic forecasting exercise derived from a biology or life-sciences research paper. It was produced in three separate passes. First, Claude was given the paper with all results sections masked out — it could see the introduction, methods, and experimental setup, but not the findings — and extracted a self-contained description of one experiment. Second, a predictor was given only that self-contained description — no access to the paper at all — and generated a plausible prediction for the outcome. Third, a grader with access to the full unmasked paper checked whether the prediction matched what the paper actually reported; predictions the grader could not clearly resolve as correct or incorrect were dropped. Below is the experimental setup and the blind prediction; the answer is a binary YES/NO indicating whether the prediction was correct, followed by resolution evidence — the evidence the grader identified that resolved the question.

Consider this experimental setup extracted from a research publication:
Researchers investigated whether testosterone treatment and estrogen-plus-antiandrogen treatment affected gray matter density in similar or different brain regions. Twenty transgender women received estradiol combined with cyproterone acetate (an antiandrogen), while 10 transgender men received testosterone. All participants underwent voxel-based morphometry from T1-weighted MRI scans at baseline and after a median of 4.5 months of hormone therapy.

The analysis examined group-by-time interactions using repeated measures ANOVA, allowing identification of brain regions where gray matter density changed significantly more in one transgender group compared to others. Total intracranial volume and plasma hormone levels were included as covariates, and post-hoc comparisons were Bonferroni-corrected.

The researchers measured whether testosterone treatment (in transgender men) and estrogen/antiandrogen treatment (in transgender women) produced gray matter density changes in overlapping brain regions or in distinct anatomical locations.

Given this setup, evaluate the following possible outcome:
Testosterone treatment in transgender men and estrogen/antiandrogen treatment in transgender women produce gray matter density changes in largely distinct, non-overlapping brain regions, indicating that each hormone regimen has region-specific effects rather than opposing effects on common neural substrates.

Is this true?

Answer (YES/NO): NO